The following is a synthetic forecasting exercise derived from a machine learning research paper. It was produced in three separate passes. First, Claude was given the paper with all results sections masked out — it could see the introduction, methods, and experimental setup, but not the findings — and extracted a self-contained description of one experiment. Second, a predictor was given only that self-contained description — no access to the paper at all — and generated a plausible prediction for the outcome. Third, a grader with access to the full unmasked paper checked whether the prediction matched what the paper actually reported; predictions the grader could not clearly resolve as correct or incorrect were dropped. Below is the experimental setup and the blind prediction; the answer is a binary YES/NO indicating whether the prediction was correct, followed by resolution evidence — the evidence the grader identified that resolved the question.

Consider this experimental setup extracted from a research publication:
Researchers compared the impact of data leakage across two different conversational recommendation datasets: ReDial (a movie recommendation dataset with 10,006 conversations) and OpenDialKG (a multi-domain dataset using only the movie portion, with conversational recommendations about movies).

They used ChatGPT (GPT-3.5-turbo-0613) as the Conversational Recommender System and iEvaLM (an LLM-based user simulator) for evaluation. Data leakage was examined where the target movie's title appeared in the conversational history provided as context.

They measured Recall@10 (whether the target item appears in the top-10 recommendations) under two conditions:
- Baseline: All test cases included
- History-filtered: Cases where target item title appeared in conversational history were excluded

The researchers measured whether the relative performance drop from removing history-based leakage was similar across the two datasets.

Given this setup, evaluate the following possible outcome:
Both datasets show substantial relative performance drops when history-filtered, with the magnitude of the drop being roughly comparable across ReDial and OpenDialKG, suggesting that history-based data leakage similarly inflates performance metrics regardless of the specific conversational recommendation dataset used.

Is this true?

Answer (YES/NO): NO